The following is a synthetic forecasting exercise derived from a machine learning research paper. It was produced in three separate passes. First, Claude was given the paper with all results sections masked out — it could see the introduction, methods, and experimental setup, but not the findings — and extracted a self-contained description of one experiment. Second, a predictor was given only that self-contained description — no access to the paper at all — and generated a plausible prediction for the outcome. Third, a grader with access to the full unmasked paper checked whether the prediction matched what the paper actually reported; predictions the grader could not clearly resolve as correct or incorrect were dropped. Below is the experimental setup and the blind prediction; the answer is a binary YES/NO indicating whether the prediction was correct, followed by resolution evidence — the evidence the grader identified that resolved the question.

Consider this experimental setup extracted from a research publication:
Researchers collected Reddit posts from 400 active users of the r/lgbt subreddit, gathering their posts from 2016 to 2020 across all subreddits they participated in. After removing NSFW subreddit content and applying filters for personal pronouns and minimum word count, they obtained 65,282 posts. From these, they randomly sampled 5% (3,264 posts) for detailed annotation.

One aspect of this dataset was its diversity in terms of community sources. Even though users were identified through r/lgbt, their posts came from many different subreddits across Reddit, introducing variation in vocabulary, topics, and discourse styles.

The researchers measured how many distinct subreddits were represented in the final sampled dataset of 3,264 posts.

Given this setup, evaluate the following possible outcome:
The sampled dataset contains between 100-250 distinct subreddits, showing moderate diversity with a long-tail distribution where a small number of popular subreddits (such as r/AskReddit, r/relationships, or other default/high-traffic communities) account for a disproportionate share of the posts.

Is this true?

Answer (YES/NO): NO